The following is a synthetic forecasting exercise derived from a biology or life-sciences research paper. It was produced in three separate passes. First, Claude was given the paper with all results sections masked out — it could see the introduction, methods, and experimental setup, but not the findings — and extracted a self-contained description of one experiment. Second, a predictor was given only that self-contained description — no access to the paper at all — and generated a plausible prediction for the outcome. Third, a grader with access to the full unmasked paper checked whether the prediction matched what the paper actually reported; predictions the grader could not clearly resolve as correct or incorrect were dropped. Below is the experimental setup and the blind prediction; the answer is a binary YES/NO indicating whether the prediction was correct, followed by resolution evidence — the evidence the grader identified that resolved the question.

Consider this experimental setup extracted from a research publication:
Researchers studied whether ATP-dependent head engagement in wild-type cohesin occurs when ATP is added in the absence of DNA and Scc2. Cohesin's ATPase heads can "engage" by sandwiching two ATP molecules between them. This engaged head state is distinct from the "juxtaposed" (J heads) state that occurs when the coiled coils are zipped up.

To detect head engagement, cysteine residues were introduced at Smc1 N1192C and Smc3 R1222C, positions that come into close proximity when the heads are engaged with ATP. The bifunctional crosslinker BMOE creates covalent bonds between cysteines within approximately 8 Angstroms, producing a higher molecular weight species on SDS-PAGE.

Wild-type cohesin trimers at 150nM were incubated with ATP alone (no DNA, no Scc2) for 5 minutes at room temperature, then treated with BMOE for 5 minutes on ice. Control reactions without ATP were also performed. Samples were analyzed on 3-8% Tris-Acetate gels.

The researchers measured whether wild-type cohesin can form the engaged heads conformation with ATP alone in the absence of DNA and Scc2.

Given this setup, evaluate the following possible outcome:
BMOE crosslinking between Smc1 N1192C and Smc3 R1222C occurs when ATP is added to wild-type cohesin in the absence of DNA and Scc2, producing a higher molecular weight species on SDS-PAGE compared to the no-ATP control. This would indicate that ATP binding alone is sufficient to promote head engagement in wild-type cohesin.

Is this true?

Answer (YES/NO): YES